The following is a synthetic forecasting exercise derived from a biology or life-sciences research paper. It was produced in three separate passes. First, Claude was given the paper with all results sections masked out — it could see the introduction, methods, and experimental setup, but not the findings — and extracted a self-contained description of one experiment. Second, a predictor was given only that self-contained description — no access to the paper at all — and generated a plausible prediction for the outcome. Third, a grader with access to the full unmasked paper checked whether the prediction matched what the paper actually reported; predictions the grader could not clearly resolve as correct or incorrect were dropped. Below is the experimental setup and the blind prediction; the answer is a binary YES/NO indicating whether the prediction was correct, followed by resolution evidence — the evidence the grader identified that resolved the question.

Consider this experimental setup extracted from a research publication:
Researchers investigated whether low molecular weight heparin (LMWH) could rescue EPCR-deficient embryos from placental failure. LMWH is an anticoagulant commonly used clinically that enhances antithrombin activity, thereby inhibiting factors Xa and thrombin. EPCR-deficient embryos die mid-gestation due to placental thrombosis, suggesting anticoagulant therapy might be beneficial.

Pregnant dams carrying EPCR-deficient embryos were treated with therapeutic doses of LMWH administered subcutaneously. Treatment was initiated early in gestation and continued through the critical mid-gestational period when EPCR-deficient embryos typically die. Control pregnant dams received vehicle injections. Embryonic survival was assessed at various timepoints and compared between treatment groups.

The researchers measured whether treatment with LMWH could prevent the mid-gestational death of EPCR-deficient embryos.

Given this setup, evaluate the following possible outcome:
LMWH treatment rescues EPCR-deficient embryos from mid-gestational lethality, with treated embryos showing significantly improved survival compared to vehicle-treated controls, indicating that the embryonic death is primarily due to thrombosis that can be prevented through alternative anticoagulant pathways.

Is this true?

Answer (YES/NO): NO